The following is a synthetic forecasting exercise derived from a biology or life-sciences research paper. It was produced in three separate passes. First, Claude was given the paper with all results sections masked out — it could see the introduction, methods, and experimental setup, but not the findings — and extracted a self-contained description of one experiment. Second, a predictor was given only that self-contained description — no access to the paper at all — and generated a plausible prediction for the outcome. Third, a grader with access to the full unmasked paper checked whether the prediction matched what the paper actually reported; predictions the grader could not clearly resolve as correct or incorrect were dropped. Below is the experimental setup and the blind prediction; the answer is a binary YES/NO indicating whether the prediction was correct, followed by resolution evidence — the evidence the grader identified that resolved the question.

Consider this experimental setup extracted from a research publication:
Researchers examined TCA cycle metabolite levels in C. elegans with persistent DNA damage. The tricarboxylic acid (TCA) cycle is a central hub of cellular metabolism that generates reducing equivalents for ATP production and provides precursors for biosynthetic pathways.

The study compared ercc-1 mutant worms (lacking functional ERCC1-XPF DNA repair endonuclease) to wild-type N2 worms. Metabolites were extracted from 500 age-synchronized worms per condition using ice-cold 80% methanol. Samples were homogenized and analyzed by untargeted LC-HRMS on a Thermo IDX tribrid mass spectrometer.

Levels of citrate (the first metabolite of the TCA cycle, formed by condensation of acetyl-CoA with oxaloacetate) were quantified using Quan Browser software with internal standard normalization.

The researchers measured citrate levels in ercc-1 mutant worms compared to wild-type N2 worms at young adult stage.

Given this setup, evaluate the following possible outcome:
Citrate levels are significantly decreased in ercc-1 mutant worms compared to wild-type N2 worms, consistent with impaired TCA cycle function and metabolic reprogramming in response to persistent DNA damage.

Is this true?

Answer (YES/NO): NO